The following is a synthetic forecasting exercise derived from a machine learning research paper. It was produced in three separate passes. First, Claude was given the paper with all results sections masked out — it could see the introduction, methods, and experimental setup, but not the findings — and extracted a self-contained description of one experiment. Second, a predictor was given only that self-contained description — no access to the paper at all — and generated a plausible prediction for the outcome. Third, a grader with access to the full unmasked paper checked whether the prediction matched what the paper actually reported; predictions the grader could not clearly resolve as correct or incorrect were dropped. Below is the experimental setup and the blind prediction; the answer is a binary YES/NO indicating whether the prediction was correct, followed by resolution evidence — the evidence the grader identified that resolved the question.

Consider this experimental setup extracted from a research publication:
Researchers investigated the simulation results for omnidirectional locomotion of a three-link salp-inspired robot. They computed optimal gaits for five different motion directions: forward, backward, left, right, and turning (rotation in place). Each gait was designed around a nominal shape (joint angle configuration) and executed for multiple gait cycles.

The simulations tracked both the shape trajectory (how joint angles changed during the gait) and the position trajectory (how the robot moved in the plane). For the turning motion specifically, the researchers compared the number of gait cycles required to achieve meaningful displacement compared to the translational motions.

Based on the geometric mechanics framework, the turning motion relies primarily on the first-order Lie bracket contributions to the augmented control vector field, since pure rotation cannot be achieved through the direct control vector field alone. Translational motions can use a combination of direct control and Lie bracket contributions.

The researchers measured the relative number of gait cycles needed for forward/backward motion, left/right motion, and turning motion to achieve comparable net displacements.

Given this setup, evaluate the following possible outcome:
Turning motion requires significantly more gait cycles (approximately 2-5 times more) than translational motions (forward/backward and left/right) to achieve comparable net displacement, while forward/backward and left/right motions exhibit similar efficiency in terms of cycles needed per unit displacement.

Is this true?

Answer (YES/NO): NO